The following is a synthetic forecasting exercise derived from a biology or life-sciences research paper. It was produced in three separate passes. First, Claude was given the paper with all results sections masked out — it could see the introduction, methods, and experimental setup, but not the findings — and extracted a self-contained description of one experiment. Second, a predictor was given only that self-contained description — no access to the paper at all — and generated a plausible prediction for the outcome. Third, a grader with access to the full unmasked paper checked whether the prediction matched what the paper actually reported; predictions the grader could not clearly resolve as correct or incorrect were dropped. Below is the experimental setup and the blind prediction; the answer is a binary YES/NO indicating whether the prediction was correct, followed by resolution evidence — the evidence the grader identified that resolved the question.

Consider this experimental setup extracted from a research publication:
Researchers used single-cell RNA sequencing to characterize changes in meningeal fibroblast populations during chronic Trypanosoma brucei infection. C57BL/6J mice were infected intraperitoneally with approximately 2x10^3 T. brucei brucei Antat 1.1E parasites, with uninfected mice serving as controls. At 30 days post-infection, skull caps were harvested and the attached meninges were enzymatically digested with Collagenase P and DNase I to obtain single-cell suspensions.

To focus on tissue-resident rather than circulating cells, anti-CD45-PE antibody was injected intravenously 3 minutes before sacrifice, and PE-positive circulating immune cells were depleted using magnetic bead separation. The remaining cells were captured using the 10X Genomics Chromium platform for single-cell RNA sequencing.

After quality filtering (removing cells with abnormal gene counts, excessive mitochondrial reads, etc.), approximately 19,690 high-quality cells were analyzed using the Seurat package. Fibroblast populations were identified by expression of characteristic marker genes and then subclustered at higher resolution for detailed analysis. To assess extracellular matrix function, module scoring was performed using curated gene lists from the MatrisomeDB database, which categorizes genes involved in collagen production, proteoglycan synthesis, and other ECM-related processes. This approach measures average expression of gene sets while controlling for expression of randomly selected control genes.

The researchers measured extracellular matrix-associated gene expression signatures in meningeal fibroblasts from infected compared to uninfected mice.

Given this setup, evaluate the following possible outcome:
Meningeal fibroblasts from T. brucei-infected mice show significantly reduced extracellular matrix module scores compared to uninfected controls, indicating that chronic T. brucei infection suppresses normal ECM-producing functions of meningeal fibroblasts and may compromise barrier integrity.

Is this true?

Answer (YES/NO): NO